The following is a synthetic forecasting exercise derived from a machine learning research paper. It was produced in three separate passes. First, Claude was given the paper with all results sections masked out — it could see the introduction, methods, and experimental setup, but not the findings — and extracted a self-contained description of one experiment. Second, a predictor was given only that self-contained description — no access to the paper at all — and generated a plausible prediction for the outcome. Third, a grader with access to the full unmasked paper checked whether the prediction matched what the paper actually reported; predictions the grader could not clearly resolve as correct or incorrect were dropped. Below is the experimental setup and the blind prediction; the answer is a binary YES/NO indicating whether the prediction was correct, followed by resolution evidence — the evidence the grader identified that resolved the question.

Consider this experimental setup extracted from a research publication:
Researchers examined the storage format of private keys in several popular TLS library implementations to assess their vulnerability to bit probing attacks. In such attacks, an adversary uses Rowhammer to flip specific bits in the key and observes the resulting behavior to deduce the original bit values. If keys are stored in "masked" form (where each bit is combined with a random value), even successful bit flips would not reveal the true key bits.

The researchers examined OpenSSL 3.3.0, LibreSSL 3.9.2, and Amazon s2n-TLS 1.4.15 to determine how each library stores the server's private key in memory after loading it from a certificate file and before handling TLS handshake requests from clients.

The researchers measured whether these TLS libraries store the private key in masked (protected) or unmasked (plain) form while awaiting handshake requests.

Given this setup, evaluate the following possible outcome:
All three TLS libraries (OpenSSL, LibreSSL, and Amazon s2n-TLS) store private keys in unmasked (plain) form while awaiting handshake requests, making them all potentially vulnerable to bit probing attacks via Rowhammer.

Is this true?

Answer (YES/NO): YES